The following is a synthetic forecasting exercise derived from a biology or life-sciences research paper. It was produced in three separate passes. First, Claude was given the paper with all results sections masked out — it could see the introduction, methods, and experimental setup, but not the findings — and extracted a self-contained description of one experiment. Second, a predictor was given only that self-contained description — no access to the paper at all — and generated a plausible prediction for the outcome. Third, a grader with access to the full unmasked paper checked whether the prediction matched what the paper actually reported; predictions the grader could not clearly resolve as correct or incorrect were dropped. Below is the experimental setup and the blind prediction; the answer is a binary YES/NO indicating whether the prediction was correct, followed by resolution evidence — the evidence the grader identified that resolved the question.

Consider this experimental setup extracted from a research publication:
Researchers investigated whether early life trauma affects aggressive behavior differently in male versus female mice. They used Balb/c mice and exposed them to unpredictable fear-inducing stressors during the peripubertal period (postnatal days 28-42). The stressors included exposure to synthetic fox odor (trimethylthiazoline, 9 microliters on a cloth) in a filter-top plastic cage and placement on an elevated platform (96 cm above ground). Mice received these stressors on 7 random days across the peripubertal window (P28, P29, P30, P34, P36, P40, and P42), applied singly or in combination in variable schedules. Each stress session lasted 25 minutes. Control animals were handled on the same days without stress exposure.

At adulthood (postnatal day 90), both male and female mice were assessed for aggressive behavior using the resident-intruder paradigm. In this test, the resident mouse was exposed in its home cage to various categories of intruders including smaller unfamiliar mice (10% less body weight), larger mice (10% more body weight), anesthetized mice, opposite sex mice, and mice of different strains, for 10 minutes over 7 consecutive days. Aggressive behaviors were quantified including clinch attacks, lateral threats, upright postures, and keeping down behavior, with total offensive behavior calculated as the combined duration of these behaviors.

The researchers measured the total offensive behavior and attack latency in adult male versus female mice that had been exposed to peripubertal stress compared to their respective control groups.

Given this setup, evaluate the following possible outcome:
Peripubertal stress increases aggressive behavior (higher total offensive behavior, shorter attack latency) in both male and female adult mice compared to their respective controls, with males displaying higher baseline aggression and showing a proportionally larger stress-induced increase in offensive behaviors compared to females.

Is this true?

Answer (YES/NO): NO